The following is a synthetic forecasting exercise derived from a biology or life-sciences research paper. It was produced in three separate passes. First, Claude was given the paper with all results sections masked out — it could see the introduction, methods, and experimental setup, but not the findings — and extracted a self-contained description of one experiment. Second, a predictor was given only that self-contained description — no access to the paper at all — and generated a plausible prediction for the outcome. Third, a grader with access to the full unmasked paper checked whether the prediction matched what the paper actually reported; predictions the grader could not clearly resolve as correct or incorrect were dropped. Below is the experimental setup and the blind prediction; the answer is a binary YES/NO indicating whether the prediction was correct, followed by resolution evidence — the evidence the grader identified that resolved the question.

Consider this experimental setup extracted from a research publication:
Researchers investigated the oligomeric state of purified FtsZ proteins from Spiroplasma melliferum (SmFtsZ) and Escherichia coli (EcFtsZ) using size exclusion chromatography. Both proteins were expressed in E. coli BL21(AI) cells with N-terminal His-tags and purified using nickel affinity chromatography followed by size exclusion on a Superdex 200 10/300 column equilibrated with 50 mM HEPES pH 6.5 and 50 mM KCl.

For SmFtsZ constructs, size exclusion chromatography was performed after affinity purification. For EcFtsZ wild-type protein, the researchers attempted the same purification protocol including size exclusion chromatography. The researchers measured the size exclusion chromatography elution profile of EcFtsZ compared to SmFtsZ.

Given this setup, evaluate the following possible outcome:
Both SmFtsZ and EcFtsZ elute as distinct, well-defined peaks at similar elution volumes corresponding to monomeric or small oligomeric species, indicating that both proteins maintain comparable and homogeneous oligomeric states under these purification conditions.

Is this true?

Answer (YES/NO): NO